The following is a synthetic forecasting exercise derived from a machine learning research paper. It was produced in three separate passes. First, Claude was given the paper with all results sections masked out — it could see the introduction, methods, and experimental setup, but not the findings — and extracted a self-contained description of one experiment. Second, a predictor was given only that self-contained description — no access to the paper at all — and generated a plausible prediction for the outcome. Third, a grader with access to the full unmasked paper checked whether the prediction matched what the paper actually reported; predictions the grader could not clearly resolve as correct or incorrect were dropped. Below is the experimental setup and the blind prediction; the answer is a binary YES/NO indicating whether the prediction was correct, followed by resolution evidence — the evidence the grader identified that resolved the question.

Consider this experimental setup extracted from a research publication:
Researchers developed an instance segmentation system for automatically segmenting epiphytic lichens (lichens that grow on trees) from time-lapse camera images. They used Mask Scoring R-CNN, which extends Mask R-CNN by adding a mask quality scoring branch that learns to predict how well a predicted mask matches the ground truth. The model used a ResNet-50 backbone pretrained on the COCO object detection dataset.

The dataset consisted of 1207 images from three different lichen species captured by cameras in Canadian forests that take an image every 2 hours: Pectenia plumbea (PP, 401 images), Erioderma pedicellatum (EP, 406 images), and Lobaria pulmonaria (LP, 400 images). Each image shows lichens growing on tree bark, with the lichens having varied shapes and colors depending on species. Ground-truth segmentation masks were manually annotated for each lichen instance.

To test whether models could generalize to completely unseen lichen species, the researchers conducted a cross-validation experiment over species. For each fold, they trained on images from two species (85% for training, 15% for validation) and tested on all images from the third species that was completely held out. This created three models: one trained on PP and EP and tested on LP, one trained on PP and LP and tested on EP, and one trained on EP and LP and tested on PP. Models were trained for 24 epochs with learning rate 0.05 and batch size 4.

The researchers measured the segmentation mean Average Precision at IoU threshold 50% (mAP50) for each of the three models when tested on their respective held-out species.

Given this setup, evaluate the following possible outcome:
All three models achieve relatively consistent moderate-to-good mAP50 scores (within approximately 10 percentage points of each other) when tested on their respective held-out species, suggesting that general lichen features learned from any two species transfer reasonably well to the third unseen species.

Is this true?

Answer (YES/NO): NO